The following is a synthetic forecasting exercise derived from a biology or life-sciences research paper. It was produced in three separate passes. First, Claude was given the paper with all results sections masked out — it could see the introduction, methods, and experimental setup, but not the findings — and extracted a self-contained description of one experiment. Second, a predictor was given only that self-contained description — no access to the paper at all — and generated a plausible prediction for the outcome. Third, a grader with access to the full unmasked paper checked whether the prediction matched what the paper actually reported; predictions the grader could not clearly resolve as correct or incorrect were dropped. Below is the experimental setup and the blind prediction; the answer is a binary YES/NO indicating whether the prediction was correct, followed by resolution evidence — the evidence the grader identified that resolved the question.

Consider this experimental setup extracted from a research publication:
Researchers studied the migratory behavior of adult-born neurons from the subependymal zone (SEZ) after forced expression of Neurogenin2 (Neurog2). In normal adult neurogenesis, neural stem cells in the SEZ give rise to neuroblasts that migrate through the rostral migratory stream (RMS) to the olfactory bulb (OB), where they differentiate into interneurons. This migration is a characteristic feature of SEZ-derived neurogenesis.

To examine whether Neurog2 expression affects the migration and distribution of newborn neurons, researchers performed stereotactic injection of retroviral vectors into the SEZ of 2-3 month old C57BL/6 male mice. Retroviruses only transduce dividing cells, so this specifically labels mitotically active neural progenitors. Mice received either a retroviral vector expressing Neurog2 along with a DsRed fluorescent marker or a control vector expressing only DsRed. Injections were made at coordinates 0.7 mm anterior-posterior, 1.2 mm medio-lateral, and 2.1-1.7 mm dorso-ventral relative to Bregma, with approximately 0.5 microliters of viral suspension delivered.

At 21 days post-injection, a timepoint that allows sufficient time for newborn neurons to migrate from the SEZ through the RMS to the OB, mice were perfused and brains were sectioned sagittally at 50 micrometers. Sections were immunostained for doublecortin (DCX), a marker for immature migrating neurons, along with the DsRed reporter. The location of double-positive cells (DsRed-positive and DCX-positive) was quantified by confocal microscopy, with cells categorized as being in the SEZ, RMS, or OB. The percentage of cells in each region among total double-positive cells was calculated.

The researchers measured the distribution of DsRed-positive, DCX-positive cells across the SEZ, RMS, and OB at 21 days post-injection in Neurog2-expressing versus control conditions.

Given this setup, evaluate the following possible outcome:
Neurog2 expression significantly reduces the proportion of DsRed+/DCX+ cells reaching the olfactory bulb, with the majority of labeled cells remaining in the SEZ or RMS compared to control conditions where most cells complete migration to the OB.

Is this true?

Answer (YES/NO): NO